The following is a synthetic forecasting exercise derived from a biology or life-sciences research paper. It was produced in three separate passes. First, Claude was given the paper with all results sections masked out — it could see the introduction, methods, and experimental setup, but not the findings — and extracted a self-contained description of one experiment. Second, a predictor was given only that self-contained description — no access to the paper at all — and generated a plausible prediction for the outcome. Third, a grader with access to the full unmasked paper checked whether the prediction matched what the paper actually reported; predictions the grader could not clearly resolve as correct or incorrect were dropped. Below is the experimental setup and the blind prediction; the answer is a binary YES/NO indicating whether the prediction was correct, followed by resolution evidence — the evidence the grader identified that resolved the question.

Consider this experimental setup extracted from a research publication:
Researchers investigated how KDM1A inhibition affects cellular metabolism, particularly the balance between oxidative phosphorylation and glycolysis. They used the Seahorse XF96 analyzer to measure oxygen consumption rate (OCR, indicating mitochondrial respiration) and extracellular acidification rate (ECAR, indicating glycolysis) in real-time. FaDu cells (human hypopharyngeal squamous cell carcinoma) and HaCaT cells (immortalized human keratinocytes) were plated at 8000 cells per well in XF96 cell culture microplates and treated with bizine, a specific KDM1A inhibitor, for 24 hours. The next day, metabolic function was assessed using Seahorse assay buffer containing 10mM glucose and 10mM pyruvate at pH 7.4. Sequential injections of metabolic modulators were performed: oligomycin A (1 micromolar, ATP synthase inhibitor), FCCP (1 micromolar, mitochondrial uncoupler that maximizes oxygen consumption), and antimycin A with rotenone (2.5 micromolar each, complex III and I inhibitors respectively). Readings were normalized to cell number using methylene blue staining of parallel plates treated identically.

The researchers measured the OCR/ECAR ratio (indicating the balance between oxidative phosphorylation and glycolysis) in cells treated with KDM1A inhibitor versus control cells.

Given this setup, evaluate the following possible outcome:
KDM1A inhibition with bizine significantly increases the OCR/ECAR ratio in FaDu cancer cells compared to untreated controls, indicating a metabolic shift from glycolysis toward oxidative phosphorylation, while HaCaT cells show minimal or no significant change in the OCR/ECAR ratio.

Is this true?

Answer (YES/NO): NO